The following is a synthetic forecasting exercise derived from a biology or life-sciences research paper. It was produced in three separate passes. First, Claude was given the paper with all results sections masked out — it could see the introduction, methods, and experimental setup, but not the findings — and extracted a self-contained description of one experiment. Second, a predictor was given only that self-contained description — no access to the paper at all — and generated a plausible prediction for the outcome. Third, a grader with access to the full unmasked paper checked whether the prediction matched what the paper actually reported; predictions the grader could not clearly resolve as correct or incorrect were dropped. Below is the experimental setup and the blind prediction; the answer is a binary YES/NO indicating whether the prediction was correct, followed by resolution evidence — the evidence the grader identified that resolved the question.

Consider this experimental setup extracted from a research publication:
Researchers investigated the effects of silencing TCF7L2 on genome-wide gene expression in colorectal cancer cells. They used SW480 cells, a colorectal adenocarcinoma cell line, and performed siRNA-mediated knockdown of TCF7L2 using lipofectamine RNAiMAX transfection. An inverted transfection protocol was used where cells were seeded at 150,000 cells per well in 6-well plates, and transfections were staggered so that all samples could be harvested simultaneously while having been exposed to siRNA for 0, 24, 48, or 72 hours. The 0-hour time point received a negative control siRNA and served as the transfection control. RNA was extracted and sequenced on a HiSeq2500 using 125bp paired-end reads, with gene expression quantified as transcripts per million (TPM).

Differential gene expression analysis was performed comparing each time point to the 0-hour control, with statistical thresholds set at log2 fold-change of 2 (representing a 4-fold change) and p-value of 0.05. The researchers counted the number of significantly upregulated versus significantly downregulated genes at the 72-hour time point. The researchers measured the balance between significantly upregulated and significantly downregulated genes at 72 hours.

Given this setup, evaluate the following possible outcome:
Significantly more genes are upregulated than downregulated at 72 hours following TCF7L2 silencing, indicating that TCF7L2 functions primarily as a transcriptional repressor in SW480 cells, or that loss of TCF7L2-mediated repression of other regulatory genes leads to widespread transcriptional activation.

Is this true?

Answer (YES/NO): YES